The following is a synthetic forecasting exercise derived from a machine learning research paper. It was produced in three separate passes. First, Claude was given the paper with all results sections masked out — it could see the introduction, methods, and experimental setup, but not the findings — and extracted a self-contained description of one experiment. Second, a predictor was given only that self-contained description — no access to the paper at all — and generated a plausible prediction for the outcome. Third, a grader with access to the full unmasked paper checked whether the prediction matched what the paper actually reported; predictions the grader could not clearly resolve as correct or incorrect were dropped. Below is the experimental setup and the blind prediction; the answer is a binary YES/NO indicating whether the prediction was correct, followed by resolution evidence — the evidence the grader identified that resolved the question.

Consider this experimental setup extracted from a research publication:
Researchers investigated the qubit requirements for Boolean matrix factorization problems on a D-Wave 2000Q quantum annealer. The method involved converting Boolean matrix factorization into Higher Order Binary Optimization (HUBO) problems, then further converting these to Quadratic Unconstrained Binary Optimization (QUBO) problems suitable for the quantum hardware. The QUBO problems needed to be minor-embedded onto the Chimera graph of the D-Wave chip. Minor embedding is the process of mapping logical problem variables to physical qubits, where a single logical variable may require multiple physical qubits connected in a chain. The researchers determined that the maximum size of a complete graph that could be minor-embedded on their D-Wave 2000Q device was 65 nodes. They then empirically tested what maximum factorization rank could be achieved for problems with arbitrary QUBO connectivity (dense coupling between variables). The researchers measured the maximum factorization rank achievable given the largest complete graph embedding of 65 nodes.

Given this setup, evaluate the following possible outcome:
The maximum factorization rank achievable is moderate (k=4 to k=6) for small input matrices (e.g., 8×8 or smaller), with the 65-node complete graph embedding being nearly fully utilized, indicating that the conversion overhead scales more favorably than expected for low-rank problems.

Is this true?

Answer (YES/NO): NO